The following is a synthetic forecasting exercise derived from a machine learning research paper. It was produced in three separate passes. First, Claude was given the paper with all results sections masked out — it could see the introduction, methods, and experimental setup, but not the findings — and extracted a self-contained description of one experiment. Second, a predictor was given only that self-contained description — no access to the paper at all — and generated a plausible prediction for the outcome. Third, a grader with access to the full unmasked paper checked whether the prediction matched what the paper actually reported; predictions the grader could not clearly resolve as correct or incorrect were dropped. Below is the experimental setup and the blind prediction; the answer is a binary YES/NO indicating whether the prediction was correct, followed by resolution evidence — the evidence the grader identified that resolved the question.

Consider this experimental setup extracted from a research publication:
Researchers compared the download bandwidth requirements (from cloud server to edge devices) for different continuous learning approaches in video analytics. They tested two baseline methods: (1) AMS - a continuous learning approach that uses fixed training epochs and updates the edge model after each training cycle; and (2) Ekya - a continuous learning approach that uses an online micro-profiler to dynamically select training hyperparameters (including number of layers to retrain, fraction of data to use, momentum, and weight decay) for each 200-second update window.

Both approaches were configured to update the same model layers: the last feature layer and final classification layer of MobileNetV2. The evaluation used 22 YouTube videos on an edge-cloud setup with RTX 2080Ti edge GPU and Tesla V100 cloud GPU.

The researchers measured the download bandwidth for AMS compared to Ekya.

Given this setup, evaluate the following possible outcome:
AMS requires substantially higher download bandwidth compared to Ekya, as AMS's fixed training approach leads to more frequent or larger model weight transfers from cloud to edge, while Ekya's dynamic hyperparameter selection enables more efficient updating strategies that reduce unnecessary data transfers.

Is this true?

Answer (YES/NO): NO